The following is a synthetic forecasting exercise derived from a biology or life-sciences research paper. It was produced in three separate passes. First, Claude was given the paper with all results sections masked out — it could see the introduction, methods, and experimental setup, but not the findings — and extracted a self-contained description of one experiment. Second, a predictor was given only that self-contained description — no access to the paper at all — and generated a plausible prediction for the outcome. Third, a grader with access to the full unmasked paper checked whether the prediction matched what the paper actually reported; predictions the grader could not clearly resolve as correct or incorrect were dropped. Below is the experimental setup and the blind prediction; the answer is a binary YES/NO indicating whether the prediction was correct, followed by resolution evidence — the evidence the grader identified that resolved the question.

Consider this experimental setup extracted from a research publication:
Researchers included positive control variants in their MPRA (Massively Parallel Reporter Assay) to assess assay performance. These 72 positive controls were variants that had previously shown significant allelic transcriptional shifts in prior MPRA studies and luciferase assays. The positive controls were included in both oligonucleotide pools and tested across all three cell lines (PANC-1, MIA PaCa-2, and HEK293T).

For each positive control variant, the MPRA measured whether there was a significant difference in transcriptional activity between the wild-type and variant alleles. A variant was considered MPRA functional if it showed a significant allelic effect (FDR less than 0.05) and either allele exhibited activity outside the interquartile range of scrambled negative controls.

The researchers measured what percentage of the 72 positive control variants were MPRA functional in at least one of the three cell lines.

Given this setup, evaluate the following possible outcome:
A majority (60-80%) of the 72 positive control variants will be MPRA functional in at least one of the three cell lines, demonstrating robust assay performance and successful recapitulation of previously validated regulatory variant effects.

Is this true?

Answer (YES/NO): NO